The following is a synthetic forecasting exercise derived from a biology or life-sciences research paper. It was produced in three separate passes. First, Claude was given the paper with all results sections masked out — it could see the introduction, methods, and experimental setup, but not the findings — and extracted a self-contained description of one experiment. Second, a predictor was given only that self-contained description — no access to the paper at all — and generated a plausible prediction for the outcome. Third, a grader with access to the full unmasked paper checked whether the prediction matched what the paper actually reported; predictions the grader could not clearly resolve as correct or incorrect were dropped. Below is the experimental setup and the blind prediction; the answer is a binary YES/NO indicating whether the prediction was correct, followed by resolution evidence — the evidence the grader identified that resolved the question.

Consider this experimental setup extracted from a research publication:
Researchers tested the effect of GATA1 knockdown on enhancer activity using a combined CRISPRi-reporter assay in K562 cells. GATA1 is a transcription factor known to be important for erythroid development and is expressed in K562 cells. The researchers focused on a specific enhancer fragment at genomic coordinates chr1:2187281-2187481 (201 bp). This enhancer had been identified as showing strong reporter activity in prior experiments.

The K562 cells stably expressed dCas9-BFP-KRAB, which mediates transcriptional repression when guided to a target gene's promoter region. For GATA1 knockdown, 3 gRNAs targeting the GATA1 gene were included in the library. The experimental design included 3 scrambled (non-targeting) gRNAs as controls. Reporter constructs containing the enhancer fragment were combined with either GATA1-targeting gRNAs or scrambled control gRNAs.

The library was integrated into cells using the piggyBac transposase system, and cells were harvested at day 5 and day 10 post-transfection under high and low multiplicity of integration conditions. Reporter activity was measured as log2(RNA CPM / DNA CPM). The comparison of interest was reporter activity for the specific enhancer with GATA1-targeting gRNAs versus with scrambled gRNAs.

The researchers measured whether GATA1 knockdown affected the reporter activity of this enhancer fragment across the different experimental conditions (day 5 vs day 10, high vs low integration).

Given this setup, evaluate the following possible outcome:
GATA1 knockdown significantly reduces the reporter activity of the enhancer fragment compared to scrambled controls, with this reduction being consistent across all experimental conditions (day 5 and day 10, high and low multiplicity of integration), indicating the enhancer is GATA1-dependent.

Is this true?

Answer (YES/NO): YES